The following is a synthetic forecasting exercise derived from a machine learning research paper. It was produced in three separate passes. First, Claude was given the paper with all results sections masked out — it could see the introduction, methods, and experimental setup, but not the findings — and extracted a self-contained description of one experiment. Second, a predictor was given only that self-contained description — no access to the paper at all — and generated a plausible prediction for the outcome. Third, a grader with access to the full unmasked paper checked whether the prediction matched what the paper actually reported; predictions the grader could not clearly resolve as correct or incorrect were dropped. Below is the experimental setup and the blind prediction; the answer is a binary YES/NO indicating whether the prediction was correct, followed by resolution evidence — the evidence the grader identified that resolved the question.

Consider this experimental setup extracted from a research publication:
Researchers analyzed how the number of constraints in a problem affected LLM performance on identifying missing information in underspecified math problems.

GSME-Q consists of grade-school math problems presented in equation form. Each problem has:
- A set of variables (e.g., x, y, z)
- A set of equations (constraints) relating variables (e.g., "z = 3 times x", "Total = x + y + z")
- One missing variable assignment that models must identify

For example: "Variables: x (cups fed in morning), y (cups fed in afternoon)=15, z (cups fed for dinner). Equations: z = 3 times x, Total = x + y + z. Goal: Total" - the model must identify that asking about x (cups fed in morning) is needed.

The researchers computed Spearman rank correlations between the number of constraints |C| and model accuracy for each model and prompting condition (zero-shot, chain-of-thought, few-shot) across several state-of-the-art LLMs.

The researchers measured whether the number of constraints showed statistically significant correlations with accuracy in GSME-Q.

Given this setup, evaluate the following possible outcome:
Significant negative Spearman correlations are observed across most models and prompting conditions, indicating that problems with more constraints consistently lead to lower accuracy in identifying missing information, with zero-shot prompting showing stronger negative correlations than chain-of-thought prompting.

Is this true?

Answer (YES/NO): NO